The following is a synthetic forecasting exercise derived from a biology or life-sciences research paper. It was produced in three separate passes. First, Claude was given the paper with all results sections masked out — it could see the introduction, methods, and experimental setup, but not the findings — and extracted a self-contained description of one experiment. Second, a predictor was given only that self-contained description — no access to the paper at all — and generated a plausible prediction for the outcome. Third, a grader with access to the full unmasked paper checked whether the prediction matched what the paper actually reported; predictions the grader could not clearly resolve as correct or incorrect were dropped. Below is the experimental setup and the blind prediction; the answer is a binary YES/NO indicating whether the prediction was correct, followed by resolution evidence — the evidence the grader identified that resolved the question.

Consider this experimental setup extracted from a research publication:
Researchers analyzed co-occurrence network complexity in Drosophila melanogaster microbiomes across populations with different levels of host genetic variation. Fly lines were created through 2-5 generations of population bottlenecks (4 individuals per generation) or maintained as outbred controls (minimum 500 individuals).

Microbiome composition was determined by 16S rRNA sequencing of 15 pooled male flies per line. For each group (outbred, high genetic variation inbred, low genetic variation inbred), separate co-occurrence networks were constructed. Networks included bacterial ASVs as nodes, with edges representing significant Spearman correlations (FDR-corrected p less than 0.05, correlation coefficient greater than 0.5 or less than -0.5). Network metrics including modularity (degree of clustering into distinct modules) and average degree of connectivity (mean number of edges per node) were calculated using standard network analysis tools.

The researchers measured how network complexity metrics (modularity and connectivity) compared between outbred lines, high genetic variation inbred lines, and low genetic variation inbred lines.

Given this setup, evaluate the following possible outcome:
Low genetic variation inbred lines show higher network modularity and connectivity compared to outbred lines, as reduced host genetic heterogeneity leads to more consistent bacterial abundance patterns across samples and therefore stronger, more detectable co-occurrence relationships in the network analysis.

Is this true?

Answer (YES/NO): NO